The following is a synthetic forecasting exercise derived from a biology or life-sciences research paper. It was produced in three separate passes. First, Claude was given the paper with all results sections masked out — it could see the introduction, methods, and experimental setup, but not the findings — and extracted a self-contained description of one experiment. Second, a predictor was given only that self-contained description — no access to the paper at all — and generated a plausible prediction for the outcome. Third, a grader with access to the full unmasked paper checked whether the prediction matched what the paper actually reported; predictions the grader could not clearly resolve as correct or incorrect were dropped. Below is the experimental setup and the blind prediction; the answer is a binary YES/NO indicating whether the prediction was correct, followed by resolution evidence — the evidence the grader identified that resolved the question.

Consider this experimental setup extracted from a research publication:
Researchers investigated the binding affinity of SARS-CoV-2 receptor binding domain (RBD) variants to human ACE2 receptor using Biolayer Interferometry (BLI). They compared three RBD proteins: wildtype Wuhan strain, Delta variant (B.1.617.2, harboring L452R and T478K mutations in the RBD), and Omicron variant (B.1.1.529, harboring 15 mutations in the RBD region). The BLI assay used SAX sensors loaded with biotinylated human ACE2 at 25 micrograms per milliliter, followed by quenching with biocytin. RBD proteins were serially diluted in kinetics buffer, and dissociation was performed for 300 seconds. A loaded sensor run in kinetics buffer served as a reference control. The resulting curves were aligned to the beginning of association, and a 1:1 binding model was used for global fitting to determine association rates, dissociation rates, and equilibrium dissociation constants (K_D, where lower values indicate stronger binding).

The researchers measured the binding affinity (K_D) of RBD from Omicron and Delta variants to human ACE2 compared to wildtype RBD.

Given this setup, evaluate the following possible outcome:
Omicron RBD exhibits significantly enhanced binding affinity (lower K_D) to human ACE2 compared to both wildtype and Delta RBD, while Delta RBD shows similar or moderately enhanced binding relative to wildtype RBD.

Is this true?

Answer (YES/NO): NO